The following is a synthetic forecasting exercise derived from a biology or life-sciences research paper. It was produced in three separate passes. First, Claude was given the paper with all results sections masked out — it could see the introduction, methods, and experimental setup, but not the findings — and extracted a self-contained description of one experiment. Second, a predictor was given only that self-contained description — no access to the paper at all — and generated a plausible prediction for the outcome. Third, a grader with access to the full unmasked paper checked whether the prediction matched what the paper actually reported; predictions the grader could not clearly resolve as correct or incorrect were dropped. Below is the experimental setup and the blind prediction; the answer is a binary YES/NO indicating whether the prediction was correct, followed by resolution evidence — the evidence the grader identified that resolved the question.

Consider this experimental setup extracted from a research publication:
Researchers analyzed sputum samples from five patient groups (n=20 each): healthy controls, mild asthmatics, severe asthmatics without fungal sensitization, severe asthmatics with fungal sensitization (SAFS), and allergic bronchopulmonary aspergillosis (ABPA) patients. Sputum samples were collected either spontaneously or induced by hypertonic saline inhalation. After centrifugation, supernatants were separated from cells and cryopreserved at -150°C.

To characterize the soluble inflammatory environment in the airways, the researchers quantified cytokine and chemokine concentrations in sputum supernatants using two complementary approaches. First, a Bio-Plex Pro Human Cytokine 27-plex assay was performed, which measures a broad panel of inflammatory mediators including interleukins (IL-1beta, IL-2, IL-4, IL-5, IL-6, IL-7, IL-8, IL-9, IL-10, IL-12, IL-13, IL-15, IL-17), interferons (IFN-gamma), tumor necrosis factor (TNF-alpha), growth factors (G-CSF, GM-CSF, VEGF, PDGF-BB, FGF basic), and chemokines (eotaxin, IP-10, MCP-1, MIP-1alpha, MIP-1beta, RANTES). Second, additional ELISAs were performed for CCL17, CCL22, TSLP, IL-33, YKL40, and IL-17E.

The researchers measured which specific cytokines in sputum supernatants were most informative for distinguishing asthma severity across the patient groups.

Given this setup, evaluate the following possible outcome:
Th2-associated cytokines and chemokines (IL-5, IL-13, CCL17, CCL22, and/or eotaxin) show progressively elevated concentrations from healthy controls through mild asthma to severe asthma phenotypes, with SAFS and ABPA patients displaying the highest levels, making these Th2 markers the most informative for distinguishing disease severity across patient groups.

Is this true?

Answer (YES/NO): NO